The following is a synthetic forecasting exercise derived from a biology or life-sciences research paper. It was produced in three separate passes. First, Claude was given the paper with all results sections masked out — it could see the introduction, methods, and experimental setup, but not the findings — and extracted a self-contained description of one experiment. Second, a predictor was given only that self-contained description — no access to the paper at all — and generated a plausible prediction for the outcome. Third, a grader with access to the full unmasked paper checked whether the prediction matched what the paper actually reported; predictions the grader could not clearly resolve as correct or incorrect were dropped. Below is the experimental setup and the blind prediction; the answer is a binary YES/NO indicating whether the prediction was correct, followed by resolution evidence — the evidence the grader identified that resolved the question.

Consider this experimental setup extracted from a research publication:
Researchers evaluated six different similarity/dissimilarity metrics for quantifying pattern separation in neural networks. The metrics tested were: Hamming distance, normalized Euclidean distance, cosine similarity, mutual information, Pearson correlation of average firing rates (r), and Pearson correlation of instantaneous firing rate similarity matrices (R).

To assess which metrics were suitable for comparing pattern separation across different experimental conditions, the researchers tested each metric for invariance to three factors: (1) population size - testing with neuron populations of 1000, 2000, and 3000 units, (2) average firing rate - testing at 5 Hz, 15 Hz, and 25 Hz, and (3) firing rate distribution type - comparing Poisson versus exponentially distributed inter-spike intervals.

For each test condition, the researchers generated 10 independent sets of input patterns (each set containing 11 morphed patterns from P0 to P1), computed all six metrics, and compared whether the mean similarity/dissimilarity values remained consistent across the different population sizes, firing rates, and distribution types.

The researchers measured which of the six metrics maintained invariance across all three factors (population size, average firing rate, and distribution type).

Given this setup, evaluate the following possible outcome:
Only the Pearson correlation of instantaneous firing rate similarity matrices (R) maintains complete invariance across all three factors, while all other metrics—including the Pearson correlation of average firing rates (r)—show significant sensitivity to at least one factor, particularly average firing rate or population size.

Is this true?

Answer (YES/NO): NO